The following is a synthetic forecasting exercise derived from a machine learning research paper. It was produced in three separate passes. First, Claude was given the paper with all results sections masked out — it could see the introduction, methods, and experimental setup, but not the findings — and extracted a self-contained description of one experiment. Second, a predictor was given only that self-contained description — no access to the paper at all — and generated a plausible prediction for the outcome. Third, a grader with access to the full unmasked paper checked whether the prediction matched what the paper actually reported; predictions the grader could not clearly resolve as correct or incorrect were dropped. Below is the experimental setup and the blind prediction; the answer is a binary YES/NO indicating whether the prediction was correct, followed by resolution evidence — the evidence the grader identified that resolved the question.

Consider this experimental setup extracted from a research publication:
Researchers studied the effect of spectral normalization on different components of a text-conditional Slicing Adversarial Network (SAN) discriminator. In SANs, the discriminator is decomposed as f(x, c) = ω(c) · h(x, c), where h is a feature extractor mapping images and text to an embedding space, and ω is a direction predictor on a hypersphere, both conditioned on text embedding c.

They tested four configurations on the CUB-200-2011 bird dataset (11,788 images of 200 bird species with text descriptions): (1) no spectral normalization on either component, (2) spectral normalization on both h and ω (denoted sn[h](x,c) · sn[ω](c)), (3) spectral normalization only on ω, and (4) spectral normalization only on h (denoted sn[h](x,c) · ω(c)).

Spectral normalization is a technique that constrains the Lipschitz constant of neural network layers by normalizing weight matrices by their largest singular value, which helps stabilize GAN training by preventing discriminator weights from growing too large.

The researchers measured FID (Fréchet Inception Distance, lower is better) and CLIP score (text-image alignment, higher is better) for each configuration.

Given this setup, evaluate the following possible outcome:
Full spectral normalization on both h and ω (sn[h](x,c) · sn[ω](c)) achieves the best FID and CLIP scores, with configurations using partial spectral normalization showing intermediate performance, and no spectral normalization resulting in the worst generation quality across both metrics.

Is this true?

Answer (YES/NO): NO